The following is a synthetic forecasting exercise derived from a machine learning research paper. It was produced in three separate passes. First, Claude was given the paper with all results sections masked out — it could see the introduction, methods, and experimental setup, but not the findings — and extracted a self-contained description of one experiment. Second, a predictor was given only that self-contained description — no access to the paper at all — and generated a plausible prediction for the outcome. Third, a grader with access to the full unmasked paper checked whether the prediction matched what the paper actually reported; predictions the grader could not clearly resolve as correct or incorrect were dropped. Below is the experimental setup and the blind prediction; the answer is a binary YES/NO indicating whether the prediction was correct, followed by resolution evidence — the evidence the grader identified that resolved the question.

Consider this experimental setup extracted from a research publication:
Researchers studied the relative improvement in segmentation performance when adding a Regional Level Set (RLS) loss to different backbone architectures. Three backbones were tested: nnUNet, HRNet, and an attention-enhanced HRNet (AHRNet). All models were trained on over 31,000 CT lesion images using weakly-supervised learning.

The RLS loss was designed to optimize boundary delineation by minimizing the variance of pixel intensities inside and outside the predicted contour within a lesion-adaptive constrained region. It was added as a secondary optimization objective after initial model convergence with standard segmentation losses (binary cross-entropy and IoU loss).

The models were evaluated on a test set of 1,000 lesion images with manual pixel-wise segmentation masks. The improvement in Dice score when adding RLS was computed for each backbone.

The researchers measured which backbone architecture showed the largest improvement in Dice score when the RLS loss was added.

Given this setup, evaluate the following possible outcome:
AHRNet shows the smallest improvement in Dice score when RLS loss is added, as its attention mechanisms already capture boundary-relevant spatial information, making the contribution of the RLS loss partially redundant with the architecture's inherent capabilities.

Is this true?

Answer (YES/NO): YES